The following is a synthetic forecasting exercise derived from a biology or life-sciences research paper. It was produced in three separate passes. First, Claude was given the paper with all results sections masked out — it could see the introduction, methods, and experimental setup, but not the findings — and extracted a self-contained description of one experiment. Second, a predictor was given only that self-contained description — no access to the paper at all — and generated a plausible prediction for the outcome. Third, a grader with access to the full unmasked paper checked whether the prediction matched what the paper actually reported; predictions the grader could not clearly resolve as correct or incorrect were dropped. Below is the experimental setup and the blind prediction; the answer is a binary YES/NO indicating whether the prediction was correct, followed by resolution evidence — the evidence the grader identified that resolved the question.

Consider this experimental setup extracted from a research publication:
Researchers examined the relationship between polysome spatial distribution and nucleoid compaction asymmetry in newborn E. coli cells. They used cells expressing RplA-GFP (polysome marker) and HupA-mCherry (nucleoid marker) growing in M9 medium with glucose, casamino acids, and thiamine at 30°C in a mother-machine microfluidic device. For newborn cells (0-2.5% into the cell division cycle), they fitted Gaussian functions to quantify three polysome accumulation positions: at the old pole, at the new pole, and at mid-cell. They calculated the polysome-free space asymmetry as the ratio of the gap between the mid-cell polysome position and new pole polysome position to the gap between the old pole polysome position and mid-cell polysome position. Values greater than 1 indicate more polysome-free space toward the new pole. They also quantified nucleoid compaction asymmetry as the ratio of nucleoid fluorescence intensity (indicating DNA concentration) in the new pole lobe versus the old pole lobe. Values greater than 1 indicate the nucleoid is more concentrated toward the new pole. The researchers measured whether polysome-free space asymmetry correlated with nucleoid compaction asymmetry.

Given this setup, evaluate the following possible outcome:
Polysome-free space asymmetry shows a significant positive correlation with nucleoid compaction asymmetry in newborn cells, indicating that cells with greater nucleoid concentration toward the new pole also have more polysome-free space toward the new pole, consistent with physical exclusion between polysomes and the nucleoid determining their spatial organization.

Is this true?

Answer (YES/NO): YES